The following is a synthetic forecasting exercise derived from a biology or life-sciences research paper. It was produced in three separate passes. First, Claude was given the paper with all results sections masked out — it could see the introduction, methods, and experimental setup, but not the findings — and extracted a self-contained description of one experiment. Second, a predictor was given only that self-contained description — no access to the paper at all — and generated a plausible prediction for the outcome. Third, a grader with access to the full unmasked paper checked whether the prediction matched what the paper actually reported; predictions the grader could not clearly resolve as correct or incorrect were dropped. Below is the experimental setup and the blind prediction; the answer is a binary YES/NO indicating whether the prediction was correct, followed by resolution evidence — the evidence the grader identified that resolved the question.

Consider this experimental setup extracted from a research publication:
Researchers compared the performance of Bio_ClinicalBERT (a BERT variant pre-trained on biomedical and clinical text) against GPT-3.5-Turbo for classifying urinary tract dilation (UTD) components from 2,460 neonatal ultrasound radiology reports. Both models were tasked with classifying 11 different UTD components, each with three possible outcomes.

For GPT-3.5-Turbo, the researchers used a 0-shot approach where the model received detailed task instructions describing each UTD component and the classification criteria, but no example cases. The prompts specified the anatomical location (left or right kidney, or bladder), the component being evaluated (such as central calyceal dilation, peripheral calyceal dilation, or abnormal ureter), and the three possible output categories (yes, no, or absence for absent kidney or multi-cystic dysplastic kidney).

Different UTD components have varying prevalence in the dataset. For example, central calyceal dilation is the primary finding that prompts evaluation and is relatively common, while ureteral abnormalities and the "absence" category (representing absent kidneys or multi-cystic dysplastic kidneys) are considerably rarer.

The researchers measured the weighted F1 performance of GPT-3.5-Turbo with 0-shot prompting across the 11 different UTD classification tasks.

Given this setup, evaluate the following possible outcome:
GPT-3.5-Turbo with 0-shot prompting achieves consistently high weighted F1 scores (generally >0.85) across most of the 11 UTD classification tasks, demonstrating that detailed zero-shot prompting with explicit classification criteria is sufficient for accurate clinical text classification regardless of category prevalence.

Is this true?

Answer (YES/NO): NO